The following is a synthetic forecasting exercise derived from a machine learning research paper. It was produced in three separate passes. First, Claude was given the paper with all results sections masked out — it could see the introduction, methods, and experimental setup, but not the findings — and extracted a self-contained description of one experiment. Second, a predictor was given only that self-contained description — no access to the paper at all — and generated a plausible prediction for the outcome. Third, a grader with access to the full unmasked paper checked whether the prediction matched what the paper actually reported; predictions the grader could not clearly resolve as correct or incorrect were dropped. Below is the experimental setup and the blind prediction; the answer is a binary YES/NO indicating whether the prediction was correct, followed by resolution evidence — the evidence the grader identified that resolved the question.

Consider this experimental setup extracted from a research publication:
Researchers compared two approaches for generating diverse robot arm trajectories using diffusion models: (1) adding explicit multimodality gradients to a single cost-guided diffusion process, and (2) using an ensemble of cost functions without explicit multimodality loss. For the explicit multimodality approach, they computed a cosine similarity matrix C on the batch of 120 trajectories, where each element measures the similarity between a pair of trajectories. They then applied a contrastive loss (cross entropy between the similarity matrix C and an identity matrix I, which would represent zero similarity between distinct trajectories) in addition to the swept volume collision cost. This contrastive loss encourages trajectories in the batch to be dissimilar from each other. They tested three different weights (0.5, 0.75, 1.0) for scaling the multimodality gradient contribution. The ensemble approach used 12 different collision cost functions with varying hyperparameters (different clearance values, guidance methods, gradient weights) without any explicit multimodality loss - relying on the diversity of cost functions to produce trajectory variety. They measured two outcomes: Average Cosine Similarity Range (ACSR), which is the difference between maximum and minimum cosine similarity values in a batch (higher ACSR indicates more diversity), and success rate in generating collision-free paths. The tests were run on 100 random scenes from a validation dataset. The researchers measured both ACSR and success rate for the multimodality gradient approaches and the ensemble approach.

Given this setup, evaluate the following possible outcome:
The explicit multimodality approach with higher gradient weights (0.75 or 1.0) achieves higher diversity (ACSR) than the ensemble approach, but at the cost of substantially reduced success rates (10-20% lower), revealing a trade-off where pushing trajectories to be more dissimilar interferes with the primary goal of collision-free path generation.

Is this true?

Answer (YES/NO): NO